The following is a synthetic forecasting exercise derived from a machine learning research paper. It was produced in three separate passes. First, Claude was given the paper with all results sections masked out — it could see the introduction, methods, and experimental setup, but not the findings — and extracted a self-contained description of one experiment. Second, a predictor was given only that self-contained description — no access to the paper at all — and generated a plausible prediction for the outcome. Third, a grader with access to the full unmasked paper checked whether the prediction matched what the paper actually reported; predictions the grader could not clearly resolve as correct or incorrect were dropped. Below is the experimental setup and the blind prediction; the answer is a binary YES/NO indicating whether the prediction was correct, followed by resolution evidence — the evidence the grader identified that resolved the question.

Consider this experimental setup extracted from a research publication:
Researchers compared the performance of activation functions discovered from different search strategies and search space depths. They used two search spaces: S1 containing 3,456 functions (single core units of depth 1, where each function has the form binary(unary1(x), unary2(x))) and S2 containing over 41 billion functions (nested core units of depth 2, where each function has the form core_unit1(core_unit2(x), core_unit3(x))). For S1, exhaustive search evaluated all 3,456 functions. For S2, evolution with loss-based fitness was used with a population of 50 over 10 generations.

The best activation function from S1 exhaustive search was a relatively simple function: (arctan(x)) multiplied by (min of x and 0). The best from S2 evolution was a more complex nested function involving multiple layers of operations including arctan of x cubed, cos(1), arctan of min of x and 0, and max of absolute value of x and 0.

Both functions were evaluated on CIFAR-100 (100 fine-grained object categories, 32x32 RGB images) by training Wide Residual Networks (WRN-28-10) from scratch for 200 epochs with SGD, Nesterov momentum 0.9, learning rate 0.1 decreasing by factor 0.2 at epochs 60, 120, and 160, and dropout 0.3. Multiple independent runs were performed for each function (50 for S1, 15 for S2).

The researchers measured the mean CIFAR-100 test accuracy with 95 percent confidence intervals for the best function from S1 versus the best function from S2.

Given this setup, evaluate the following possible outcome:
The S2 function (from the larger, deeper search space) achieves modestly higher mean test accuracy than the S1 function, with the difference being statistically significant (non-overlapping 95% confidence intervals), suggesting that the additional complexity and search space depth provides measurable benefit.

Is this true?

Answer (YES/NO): NO